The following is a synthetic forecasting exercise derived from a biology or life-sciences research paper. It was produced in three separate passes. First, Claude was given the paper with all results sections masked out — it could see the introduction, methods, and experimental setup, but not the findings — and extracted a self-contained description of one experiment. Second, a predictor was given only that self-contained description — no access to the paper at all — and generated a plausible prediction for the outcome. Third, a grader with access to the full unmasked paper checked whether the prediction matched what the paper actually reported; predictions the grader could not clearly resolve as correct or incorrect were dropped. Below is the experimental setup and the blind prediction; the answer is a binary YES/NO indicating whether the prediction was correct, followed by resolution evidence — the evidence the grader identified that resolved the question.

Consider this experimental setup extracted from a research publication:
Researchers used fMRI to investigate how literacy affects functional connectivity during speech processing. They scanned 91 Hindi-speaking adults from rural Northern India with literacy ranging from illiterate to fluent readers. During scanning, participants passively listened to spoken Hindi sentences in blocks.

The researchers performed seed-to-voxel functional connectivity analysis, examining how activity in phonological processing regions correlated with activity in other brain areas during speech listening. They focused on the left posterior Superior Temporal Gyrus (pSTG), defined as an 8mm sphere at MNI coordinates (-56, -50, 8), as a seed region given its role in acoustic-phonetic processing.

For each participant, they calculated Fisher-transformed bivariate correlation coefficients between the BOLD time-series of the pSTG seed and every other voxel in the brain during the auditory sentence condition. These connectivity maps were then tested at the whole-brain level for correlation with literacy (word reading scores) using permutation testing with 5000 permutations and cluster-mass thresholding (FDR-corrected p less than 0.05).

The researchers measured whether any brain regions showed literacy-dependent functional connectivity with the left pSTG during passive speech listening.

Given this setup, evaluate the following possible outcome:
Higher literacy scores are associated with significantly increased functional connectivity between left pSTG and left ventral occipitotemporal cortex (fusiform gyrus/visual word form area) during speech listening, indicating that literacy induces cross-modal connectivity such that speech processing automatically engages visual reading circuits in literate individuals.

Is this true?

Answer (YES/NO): NO